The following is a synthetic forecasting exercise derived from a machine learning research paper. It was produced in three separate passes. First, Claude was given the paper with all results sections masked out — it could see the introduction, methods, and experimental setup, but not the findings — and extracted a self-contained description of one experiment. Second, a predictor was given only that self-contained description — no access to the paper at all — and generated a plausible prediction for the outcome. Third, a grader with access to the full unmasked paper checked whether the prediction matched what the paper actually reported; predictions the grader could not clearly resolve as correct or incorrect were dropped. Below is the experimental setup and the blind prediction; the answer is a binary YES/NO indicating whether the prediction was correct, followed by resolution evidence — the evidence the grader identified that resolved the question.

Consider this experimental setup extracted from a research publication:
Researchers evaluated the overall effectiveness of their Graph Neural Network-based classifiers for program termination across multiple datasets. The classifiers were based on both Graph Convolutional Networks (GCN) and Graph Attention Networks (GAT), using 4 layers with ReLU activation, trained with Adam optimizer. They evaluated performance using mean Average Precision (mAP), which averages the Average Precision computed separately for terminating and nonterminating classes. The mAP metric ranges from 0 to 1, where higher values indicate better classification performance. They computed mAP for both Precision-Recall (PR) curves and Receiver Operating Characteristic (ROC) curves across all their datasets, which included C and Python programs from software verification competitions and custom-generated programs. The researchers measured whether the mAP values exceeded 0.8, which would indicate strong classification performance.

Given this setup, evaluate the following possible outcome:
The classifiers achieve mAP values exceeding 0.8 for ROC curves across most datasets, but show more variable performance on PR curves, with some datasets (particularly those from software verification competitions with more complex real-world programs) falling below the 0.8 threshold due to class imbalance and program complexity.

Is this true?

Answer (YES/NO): NO